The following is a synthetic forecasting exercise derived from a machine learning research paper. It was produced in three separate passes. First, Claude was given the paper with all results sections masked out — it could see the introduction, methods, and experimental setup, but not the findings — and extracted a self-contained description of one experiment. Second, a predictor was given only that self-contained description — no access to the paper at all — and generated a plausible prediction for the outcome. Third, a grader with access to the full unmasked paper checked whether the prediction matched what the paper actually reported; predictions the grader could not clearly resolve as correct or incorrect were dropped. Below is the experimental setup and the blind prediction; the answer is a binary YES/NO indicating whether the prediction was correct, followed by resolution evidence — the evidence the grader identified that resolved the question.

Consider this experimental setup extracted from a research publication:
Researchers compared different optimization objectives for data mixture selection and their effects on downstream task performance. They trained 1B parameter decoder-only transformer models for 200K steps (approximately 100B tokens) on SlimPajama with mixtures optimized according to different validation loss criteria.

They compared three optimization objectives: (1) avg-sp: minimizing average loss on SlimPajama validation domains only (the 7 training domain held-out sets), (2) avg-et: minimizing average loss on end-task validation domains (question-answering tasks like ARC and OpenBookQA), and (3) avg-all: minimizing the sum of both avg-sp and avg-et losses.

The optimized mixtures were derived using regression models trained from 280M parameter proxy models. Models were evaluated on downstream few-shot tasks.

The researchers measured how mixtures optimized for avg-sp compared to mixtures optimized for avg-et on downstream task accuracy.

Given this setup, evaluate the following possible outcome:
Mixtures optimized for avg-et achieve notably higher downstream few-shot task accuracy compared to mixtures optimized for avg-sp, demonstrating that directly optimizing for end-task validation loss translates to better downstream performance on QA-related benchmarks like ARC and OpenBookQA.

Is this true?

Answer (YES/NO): YES